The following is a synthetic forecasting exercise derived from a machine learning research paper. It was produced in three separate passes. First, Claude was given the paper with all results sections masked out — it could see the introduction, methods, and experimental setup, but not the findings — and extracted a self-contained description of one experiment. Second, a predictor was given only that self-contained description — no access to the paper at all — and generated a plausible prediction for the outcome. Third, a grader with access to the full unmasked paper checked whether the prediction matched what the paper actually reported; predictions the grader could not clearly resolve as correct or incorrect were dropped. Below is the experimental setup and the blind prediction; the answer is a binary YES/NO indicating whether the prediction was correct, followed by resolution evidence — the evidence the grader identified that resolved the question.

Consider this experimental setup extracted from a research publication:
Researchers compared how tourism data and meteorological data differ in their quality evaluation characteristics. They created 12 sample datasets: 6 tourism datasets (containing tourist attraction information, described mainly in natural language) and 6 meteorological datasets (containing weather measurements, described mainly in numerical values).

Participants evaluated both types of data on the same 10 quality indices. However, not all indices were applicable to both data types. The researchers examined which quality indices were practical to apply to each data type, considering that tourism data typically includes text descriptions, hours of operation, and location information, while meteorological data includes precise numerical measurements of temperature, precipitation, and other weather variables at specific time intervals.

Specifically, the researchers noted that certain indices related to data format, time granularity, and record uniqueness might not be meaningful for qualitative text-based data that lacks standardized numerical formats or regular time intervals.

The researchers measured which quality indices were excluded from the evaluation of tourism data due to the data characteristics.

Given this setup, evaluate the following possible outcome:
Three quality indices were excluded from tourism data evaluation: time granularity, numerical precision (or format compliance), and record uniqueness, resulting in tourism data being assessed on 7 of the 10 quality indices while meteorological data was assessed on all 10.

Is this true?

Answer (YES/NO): NO